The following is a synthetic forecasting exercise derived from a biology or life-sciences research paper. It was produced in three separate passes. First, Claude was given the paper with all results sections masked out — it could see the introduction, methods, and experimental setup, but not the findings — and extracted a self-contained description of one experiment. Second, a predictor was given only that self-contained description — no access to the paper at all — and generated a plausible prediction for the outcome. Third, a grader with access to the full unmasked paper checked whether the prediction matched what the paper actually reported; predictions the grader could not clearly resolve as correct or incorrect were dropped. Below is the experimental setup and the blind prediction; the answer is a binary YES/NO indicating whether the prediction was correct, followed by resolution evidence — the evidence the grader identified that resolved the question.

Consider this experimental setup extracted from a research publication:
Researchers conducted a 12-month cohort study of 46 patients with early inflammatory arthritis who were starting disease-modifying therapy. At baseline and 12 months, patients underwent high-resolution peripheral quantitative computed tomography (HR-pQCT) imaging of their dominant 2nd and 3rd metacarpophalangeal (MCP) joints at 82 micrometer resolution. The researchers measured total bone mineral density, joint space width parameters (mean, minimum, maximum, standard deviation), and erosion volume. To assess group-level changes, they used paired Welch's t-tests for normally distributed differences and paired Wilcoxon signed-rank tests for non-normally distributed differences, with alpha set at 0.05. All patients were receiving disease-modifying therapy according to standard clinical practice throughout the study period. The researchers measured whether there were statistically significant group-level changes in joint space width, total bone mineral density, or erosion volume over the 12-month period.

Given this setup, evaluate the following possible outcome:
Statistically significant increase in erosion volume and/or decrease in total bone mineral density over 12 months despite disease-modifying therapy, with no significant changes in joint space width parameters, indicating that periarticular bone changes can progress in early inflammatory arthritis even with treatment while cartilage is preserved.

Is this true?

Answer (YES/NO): NO